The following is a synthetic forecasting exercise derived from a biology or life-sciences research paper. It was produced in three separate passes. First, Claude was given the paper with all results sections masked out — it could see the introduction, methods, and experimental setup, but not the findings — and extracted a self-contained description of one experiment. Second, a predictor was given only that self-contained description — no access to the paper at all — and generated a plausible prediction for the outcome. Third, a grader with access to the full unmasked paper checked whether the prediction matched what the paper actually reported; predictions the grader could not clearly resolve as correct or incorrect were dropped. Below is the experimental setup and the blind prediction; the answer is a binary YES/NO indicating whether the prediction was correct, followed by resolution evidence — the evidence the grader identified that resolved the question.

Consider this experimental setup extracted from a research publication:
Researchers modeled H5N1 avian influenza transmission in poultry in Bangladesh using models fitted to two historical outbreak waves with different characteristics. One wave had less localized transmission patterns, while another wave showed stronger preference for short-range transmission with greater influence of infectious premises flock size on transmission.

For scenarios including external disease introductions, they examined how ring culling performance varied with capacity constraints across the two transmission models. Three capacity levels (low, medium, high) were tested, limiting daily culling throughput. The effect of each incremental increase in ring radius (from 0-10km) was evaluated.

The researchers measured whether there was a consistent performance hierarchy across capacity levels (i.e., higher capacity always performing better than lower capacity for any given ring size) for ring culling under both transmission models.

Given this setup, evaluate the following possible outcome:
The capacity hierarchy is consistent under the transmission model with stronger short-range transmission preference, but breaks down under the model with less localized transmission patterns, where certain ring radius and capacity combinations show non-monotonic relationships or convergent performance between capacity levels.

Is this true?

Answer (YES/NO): NO